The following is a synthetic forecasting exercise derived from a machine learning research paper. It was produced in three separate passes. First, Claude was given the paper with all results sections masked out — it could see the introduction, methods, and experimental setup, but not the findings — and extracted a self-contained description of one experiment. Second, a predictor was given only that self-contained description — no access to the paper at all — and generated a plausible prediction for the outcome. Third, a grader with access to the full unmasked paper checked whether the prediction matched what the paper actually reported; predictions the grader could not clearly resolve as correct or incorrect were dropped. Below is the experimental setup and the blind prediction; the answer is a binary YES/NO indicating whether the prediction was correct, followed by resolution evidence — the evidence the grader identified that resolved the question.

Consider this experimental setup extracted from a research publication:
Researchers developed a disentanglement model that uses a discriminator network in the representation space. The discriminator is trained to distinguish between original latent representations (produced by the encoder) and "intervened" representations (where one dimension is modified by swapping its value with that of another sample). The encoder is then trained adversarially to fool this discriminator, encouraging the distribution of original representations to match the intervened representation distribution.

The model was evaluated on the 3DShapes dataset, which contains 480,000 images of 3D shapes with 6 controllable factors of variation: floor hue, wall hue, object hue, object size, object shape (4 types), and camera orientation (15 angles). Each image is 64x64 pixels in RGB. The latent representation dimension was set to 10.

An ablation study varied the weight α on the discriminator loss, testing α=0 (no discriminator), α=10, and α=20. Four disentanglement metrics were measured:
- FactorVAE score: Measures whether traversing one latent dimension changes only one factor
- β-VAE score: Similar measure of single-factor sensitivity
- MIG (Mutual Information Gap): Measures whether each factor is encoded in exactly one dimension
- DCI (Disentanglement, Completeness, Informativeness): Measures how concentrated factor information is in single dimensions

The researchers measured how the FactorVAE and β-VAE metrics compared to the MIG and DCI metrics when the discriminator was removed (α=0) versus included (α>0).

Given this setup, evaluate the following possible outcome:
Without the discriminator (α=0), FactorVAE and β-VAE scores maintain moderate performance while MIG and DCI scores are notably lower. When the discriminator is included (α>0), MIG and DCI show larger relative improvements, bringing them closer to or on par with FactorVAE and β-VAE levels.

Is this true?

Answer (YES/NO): NO